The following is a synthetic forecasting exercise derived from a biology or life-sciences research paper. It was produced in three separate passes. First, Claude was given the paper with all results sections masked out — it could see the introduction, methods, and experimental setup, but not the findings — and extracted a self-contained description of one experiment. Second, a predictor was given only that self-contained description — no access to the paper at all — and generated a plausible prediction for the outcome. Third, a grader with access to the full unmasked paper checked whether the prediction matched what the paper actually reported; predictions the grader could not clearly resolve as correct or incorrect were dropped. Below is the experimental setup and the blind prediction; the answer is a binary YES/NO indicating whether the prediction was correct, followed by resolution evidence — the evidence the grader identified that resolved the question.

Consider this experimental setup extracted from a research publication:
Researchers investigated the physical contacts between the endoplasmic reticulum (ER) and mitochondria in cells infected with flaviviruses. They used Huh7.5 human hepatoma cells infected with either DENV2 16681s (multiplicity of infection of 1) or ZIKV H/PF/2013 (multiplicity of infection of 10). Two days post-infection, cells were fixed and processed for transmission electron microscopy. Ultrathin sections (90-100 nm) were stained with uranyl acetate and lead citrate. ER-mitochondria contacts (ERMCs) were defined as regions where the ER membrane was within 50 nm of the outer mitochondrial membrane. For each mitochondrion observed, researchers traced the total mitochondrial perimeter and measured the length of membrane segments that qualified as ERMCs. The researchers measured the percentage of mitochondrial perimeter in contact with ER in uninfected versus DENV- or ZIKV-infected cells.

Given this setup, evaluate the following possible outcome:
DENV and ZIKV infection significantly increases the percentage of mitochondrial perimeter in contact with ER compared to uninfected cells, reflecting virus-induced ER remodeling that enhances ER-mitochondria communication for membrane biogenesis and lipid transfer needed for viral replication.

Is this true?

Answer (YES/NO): NO